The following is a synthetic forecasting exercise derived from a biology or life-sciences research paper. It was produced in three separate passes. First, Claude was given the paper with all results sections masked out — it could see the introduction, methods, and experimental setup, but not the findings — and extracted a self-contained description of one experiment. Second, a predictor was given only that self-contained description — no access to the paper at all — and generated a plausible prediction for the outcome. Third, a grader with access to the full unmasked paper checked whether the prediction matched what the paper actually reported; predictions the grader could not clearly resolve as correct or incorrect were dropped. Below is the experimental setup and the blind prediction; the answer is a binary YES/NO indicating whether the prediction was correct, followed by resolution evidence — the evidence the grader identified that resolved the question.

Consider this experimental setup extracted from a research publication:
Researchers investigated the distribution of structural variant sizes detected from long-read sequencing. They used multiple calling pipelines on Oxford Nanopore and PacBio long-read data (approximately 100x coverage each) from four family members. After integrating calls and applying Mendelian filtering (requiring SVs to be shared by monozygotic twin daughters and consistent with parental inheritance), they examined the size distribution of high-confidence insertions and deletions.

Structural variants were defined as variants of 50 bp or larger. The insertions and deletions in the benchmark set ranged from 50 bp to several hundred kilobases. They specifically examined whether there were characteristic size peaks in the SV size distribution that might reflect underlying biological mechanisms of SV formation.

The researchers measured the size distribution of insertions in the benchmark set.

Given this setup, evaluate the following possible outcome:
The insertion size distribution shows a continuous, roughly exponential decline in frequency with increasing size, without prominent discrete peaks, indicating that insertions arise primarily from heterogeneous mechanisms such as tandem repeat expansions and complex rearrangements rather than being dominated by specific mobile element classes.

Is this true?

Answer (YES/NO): NO